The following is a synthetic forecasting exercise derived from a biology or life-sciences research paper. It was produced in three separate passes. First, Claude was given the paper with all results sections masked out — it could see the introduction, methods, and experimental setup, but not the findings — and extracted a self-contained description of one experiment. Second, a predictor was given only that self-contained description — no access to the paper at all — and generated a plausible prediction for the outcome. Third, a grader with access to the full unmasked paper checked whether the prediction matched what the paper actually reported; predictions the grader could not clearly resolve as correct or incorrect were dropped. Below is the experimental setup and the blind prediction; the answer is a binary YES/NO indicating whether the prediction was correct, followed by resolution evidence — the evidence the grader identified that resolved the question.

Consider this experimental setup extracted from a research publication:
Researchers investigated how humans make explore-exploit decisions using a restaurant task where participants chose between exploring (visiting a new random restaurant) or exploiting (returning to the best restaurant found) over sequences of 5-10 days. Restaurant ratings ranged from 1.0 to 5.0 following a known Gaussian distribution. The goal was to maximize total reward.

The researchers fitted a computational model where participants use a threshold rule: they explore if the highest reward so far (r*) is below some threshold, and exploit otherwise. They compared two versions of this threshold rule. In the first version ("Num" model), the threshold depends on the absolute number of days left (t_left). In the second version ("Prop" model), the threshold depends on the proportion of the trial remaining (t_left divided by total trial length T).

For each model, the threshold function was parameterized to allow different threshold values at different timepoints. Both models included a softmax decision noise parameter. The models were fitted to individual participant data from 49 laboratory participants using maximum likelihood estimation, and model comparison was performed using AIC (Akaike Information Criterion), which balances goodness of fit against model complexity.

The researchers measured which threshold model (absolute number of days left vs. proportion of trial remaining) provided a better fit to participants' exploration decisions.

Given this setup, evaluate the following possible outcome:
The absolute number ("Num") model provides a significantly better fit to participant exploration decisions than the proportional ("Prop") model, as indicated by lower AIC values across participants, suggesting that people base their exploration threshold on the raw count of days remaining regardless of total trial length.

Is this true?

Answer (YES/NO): NO